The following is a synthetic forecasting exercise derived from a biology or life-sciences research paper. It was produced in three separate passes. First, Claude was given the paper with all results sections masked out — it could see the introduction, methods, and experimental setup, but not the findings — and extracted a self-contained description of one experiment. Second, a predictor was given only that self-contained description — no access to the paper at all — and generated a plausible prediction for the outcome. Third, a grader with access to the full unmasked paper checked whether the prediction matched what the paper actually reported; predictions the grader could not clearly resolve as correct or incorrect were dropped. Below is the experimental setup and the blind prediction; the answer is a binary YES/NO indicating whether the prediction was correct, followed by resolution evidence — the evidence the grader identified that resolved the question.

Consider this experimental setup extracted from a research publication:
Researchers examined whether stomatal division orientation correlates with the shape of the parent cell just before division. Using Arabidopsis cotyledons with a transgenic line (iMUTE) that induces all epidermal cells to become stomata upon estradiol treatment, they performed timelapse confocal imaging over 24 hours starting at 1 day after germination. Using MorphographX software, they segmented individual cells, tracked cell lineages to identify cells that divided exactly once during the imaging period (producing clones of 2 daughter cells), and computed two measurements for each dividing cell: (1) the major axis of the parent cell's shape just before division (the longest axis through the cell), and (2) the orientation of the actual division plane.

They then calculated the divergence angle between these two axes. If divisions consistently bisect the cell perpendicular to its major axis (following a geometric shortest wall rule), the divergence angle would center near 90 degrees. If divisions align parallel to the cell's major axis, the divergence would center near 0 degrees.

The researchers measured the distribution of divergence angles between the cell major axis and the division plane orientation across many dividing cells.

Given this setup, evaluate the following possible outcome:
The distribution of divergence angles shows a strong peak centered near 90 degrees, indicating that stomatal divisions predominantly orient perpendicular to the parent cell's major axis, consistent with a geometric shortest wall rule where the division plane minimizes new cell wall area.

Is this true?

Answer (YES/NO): NO